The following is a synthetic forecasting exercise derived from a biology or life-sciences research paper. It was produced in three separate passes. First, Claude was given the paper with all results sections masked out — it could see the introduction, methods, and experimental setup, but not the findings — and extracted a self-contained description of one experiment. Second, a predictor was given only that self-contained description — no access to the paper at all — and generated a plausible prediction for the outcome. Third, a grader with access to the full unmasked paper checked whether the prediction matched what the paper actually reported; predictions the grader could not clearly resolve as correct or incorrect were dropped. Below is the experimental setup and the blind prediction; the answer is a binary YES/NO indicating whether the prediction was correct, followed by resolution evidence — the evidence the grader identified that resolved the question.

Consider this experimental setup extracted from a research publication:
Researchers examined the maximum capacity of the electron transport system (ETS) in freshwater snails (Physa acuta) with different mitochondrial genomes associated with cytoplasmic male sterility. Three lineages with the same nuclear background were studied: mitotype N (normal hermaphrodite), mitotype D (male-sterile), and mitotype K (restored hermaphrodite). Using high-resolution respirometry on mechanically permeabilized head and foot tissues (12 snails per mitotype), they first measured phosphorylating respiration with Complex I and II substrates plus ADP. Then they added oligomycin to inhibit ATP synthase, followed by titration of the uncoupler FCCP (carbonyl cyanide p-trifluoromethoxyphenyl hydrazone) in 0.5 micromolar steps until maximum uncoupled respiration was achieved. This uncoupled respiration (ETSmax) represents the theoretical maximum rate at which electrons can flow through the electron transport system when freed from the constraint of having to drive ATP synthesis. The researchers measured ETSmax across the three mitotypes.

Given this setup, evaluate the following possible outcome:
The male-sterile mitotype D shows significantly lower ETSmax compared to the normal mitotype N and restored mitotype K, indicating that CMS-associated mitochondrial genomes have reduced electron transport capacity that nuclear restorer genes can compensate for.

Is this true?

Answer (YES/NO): NO